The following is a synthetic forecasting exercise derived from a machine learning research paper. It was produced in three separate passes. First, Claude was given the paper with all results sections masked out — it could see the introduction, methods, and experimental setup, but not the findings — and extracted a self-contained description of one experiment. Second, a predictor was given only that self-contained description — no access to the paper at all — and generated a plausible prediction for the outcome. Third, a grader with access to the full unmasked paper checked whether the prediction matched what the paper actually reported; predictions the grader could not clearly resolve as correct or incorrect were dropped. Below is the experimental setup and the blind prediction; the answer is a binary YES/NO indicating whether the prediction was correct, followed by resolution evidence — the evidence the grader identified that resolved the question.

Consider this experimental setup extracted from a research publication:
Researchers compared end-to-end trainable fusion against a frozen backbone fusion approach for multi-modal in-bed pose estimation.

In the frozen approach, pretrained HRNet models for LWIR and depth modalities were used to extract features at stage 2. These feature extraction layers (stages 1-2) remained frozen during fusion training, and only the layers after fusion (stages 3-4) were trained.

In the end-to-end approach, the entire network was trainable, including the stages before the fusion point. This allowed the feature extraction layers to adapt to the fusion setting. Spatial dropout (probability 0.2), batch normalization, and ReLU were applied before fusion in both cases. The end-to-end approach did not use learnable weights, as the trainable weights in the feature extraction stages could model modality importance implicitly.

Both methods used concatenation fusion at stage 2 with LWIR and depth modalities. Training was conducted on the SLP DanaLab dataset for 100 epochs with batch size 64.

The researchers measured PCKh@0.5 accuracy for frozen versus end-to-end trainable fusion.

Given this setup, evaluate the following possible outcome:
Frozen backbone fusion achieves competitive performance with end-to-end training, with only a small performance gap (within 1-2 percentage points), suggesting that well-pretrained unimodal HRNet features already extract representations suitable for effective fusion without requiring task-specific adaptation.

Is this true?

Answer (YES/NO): NO